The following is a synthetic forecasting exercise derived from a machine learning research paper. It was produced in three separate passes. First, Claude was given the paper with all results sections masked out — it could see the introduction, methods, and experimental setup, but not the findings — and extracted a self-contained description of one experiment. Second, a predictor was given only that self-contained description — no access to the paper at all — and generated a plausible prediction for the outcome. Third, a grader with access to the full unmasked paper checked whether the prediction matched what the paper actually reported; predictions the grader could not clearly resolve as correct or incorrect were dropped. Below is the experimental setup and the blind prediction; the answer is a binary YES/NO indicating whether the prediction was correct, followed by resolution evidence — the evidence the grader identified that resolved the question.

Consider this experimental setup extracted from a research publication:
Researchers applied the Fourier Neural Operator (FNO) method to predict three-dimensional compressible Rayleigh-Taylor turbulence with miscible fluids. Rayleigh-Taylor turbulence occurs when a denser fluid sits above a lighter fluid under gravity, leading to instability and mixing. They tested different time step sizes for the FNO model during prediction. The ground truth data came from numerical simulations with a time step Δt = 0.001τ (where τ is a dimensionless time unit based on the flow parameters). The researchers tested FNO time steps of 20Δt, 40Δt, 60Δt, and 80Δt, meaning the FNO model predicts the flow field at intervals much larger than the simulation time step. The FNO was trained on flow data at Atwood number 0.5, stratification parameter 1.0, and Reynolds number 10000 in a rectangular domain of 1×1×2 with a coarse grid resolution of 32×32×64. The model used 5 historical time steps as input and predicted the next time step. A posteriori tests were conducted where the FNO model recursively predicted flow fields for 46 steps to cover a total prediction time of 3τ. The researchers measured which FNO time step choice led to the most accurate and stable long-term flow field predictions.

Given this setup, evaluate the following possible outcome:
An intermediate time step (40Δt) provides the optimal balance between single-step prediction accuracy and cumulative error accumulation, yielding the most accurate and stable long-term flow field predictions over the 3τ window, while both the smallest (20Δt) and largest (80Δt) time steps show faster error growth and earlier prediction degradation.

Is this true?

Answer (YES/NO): NO